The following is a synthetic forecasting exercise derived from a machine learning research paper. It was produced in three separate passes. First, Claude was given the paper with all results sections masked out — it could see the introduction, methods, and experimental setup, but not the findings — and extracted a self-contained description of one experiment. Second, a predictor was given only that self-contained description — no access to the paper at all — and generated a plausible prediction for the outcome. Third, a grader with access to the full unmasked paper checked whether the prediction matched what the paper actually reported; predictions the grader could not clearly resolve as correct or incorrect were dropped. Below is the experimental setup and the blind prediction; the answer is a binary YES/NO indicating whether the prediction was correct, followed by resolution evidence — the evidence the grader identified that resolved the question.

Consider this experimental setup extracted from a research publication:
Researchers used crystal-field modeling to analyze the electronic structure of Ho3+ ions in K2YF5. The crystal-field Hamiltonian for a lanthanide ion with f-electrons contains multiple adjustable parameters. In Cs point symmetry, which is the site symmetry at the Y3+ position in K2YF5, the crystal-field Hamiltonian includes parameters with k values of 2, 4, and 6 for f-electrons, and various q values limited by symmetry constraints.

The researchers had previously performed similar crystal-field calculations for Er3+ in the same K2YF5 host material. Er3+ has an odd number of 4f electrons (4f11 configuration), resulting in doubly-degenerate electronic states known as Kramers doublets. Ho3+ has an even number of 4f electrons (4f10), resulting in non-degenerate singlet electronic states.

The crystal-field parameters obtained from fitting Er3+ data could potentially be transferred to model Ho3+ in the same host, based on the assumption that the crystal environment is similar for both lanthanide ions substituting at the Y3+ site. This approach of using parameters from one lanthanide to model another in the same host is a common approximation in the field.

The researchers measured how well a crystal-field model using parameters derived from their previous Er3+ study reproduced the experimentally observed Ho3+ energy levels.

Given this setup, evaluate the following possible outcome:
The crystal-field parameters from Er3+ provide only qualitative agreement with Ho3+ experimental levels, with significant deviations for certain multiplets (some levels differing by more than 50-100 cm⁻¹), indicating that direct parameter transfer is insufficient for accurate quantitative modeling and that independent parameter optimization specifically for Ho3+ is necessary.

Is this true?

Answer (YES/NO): NO